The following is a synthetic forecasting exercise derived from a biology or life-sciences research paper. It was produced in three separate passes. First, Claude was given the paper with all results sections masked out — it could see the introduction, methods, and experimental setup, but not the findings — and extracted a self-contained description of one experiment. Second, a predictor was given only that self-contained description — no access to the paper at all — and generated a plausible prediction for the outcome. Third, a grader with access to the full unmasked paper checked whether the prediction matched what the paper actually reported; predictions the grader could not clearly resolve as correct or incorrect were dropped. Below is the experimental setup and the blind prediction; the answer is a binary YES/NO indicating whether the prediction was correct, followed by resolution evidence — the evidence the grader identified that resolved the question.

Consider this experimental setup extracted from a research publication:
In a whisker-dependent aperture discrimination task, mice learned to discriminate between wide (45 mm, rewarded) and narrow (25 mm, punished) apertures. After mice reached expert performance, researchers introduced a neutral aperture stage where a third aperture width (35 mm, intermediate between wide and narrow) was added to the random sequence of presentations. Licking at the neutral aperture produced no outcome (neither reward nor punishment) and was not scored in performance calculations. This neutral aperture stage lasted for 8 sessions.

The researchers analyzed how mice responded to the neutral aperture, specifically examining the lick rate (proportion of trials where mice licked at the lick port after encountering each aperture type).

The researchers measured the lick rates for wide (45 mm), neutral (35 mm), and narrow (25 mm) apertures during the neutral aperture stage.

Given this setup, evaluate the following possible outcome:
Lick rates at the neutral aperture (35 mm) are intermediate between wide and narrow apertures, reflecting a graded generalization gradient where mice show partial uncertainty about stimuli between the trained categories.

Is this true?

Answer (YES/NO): YES